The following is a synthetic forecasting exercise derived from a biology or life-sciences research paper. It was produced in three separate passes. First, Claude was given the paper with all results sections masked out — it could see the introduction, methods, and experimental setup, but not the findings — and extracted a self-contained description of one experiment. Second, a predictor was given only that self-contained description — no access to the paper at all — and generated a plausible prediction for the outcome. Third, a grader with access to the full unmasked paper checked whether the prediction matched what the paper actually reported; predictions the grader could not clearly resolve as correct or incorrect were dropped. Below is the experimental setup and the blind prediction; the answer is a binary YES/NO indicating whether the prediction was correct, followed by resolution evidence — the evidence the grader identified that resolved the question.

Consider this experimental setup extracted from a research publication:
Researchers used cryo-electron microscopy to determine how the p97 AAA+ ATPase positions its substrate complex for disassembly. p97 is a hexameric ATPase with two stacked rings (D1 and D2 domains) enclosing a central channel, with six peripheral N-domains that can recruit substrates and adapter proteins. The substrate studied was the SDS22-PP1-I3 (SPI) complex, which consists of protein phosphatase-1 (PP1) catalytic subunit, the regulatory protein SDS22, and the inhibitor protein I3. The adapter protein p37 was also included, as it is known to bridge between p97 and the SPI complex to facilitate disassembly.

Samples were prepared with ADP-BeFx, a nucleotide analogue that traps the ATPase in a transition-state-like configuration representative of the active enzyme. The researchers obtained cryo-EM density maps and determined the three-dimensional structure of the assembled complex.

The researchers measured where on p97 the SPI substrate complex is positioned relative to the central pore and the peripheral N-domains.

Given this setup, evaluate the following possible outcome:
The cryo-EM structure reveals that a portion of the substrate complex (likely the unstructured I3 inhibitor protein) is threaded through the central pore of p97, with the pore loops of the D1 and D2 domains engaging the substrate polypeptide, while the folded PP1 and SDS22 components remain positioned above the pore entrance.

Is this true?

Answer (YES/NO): YES